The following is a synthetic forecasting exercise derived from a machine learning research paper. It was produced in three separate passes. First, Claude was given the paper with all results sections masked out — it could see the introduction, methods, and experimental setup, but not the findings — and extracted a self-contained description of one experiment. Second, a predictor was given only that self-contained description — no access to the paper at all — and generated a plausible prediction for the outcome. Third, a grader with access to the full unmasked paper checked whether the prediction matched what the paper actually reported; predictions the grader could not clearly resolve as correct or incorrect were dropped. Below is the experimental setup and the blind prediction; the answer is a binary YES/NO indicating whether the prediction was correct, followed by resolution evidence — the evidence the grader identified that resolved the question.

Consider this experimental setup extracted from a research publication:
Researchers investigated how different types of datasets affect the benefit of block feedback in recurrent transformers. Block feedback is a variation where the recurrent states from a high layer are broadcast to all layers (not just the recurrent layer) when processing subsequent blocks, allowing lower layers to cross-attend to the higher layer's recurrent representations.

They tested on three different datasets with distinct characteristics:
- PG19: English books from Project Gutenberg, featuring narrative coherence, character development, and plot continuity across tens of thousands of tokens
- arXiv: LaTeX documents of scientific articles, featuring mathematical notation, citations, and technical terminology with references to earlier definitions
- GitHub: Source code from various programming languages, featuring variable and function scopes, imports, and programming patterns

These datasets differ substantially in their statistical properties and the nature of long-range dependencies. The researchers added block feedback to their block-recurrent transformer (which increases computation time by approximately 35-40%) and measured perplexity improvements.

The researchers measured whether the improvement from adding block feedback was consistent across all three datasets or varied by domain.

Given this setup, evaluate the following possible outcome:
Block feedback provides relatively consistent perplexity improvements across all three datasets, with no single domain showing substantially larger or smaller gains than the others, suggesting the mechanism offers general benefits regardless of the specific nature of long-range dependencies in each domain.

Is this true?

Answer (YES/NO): NO